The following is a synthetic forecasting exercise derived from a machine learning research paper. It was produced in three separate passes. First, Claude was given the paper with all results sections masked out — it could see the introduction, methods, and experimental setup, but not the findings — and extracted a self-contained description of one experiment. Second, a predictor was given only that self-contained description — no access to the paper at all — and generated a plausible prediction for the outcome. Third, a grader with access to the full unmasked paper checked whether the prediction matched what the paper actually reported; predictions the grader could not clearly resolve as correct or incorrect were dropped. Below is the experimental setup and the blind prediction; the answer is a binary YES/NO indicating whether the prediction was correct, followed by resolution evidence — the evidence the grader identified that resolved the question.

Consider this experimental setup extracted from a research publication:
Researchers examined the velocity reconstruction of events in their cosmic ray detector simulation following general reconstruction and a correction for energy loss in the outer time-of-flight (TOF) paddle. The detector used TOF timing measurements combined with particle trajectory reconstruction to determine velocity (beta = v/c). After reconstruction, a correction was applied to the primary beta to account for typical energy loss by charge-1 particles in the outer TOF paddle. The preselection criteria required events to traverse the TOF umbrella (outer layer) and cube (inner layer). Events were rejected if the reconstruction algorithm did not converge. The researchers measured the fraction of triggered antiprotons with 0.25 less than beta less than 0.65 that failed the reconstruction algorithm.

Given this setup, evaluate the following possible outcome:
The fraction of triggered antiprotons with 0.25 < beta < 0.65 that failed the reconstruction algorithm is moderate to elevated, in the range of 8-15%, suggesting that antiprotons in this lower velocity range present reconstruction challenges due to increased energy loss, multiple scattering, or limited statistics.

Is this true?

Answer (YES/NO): NO